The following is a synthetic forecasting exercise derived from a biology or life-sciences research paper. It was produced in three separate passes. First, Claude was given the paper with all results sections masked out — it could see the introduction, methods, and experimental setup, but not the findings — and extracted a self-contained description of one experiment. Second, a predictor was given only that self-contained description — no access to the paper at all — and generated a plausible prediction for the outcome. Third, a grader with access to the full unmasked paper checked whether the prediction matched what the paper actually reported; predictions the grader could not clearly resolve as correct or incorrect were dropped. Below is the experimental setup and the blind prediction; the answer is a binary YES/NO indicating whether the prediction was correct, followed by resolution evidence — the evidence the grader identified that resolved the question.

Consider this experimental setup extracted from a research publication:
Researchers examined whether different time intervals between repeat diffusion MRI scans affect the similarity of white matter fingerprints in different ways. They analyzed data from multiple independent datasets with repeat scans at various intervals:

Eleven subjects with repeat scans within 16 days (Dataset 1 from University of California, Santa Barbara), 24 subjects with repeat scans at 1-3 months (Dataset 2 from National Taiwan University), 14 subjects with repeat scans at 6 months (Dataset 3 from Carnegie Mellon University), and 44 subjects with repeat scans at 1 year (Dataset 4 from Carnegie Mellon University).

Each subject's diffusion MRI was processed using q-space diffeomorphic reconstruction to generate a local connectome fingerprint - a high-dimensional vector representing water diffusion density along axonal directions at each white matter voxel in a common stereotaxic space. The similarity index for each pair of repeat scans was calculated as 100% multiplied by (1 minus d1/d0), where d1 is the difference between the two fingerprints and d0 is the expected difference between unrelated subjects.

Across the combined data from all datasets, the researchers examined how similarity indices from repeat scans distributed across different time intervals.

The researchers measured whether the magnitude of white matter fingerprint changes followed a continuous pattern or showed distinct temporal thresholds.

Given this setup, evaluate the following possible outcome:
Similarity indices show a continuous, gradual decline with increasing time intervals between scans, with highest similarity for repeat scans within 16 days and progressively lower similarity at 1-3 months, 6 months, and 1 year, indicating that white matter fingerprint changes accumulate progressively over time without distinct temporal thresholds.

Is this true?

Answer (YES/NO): NO